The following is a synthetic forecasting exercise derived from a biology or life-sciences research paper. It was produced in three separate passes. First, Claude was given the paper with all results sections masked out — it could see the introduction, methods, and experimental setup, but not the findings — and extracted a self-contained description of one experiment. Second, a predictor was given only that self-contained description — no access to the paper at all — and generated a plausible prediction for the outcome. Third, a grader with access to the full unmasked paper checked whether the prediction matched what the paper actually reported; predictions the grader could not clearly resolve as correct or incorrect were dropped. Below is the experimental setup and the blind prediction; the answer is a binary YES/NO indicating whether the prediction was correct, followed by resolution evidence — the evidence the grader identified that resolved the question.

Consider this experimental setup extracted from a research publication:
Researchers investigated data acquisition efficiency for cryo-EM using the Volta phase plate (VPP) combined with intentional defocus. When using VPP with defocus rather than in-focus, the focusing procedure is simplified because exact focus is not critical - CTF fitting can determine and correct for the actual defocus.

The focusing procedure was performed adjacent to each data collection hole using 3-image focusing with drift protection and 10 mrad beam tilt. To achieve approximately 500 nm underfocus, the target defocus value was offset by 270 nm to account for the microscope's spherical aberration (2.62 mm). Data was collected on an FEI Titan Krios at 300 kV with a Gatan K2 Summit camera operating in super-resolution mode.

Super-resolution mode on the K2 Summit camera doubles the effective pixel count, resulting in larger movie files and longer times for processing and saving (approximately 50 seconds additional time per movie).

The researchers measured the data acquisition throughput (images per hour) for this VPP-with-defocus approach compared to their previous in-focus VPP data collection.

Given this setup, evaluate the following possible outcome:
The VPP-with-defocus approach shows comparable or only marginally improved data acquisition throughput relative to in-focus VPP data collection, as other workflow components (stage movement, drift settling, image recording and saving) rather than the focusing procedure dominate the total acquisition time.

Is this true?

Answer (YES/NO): YES